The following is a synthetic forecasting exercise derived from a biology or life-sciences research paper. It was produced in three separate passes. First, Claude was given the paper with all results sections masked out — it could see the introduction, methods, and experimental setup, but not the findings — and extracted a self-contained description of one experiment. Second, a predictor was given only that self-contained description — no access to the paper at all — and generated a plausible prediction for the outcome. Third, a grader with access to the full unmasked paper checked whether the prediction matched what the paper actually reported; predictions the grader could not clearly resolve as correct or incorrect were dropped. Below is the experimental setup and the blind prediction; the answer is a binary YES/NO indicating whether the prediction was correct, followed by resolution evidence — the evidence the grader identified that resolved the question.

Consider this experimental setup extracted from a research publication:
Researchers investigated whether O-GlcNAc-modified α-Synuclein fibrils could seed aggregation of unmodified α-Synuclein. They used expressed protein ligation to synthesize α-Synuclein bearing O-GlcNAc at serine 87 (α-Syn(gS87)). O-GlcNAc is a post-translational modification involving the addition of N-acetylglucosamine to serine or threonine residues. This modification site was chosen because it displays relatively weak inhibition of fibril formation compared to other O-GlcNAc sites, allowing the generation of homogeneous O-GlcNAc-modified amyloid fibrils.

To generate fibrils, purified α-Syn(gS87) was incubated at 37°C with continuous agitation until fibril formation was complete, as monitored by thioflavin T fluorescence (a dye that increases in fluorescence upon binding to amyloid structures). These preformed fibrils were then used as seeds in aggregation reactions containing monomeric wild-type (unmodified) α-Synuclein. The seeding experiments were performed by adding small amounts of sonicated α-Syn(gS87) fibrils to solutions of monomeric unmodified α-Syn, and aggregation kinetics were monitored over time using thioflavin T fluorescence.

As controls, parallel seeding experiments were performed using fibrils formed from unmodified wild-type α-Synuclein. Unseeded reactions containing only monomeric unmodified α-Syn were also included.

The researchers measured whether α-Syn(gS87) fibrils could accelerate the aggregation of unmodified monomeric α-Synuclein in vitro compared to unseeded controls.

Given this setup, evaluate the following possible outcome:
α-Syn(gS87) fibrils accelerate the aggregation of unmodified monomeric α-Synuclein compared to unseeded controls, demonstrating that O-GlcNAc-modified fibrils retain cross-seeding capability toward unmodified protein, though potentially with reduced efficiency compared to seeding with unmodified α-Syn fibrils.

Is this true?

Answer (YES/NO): YES